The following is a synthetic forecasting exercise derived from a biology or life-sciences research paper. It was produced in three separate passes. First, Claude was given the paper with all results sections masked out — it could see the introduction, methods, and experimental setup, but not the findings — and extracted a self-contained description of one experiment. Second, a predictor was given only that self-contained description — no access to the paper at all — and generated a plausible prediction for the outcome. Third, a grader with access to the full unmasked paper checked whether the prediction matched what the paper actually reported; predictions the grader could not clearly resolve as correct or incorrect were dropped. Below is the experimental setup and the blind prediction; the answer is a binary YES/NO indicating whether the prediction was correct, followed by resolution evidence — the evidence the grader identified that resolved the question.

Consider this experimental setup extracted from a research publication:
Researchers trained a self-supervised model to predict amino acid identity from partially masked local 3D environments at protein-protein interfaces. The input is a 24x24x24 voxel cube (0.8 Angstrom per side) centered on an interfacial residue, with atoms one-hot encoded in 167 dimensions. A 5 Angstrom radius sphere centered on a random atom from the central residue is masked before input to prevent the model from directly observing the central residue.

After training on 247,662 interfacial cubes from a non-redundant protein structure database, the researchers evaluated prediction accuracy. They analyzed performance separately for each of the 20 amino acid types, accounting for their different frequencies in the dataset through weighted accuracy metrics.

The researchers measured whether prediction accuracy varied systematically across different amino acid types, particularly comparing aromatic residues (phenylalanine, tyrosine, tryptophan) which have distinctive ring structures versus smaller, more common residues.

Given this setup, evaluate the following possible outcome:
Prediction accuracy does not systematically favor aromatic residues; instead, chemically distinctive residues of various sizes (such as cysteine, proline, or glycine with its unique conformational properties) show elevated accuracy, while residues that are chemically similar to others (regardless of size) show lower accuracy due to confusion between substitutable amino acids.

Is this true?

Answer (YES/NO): YES